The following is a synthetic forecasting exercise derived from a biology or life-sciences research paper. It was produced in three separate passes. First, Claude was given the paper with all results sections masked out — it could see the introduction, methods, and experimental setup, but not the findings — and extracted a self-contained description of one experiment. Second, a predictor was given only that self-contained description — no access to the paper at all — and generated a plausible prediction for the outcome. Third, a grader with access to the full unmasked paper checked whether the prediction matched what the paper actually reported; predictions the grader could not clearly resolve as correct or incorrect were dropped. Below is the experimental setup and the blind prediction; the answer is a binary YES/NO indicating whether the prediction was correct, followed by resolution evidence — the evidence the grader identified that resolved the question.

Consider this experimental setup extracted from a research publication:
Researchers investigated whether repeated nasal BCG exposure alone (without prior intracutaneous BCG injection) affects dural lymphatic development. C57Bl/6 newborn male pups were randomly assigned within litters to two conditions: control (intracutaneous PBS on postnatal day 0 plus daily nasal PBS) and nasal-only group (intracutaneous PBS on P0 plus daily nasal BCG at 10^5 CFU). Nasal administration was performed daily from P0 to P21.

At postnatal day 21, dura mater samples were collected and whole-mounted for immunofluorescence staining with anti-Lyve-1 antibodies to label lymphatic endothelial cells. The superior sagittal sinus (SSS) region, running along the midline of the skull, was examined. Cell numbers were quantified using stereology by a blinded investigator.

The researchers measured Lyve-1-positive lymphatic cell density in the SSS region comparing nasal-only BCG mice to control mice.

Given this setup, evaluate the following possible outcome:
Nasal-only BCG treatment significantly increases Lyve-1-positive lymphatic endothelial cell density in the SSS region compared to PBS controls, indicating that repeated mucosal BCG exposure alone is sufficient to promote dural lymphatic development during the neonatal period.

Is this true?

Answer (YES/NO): YES